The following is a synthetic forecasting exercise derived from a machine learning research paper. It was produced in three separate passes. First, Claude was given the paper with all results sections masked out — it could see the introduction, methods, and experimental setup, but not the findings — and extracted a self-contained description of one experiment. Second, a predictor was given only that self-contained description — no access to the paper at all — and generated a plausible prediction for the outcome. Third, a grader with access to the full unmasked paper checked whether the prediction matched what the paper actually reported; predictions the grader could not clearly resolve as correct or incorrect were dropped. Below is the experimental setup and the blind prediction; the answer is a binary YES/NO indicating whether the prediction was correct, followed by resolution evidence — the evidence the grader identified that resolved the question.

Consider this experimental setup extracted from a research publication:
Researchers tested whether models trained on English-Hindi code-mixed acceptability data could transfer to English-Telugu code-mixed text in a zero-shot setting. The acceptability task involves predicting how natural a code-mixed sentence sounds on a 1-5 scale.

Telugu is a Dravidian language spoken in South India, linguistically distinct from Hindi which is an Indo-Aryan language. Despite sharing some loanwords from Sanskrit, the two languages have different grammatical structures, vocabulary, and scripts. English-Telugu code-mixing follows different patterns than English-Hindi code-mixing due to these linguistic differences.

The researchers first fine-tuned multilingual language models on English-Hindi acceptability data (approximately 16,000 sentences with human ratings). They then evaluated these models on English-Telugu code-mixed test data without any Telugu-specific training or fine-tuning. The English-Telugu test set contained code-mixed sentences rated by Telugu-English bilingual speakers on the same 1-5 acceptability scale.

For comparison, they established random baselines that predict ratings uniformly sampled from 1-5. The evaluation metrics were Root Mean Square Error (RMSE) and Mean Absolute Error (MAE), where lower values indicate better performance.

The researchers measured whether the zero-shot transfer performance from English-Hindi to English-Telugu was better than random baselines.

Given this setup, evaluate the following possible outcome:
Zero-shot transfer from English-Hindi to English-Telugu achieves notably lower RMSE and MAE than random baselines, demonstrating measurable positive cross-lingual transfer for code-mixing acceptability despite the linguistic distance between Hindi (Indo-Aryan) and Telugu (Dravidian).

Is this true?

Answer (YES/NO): YES